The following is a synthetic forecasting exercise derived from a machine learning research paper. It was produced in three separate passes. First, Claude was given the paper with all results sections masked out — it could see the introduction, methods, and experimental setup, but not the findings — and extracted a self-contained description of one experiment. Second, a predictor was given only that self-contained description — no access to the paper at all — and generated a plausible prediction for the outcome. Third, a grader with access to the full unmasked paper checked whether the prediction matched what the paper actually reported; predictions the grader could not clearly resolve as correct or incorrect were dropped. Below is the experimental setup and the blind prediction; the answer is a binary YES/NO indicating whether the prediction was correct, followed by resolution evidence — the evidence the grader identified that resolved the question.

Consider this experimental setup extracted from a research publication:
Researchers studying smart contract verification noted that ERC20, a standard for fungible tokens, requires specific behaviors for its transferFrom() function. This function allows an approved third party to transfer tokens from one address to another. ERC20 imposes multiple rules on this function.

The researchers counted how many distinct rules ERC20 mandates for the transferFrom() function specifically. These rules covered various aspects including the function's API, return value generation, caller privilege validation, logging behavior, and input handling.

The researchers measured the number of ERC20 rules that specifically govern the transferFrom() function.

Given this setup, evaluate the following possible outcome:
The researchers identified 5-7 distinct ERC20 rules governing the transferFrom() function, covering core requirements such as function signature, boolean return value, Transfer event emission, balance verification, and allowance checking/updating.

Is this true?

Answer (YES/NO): YES